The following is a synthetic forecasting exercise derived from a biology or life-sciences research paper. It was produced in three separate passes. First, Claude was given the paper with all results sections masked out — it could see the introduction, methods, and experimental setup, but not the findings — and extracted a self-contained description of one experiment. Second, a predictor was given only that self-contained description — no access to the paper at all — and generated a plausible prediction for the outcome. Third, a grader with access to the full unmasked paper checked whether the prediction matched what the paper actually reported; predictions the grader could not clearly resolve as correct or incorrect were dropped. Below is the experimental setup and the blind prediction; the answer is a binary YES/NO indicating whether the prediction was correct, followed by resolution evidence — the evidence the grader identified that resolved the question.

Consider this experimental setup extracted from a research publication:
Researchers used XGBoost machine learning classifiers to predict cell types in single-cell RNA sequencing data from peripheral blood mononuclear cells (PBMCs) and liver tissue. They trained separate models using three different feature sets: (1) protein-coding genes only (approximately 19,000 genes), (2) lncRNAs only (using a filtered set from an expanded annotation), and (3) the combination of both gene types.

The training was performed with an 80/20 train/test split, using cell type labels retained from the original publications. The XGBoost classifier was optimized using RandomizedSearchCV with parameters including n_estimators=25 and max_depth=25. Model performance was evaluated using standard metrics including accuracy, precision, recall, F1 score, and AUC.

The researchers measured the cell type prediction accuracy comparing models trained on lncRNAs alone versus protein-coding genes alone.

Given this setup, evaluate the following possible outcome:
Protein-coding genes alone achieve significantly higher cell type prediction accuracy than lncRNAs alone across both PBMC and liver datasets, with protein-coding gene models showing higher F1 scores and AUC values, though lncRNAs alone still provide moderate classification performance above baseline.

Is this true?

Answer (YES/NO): NO